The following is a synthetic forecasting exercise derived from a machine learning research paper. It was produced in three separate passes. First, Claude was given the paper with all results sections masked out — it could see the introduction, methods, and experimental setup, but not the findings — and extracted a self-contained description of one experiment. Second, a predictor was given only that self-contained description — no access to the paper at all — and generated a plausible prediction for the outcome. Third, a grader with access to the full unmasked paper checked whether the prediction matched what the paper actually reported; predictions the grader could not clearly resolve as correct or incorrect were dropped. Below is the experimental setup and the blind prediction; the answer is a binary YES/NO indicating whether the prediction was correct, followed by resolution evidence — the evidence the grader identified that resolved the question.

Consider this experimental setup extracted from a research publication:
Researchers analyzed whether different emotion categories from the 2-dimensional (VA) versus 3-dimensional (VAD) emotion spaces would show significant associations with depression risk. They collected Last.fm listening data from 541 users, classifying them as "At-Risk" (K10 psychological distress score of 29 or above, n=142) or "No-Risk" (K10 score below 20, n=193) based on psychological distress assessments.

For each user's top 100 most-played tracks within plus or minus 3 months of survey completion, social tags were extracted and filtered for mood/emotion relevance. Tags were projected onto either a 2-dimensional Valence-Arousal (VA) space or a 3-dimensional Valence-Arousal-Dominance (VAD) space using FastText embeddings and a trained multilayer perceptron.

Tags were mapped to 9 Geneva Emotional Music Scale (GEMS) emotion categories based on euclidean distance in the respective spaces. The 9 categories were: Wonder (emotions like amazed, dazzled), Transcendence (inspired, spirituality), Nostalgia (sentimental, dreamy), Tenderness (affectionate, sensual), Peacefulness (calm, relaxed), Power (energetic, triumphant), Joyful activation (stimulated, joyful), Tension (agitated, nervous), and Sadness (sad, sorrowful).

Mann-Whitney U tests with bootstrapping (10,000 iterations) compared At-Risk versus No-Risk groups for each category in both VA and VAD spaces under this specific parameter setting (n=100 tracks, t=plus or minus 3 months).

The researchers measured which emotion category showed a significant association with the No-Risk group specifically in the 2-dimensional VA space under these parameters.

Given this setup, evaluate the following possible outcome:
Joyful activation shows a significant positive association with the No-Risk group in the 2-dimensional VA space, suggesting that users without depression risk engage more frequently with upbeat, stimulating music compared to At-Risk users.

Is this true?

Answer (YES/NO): NO